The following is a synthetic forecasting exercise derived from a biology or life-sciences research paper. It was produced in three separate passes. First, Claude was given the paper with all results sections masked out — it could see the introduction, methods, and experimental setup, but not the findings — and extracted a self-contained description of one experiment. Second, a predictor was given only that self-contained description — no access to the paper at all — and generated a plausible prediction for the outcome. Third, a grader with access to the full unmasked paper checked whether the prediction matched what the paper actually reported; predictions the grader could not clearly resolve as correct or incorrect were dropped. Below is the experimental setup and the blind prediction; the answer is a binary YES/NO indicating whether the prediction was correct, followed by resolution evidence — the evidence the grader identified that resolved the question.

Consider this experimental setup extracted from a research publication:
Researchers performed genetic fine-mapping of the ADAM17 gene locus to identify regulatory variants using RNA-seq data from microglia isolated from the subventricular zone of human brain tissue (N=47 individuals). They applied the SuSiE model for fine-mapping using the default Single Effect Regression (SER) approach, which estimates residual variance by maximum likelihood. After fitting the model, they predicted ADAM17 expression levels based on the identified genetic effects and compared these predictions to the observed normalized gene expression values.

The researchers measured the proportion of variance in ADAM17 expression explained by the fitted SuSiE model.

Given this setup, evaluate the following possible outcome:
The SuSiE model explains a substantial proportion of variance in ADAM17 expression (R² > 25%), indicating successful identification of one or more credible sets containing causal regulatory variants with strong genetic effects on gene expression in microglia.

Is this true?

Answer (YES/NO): NO